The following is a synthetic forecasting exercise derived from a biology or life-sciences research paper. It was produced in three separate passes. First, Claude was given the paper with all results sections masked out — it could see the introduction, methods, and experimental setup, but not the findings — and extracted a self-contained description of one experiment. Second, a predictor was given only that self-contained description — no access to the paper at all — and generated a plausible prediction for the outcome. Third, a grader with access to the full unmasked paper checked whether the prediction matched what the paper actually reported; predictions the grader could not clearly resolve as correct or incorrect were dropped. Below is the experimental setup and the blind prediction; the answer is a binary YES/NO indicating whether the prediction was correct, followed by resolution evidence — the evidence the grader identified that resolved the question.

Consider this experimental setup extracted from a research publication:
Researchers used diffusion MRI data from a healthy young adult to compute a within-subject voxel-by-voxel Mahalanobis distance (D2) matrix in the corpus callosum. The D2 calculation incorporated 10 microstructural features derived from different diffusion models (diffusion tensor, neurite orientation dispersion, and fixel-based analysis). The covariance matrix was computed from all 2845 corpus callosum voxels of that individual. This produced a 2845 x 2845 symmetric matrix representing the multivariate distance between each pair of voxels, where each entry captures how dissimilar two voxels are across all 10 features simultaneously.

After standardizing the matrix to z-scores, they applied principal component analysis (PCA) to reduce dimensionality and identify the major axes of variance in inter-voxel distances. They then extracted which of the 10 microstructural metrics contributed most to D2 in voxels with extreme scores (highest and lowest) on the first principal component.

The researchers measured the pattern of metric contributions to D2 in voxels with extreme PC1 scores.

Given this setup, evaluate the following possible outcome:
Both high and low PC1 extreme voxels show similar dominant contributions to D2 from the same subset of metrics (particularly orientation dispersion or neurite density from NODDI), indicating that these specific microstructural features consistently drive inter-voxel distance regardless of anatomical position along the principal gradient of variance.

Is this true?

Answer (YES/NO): NO